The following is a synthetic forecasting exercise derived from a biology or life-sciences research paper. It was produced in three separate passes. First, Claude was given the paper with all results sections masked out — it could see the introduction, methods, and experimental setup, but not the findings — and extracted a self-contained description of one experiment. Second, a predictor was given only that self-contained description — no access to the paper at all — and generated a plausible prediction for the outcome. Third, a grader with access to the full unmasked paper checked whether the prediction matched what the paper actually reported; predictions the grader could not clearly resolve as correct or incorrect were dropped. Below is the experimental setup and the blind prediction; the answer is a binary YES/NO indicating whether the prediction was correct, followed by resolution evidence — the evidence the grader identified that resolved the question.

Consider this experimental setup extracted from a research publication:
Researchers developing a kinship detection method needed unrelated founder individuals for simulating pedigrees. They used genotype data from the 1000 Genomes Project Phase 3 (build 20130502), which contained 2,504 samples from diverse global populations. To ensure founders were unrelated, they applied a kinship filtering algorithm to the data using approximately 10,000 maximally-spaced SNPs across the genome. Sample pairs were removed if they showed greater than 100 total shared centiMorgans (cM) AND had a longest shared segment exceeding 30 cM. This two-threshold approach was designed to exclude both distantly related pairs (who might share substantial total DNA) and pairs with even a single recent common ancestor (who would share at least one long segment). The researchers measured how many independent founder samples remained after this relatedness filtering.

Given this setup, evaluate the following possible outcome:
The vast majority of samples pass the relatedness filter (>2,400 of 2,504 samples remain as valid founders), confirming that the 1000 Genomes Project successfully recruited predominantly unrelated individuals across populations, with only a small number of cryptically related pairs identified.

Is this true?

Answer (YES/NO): NO